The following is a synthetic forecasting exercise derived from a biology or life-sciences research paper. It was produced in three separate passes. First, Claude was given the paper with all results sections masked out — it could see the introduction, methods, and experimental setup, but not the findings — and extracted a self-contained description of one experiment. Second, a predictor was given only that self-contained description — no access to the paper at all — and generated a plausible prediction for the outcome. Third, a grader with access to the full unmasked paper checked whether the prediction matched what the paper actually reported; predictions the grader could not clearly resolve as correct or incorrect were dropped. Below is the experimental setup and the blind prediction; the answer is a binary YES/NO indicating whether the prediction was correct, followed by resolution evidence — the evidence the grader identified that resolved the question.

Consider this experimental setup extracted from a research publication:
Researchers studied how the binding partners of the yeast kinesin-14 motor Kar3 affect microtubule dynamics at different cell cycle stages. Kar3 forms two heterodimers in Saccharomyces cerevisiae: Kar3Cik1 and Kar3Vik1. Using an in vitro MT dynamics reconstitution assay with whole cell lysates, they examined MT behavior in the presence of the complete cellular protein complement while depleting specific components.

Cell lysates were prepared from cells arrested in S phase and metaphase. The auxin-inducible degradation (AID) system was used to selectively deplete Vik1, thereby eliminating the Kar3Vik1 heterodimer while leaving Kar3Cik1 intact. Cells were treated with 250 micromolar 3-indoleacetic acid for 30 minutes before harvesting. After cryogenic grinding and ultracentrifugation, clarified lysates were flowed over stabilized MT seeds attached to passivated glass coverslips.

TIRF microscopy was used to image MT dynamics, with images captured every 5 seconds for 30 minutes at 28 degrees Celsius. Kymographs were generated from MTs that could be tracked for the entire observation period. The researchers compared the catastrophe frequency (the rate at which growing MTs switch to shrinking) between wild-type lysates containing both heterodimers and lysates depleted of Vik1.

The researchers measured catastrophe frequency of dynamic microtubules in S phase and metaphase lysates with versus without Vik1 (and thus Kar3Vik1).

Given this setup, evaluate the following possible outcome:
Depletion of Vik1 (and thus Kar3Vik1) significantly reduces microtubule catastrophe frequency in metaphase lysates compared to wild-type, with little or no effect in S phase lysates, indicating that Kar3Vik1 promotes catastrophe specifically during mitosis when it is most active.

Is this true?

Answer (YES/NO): NO